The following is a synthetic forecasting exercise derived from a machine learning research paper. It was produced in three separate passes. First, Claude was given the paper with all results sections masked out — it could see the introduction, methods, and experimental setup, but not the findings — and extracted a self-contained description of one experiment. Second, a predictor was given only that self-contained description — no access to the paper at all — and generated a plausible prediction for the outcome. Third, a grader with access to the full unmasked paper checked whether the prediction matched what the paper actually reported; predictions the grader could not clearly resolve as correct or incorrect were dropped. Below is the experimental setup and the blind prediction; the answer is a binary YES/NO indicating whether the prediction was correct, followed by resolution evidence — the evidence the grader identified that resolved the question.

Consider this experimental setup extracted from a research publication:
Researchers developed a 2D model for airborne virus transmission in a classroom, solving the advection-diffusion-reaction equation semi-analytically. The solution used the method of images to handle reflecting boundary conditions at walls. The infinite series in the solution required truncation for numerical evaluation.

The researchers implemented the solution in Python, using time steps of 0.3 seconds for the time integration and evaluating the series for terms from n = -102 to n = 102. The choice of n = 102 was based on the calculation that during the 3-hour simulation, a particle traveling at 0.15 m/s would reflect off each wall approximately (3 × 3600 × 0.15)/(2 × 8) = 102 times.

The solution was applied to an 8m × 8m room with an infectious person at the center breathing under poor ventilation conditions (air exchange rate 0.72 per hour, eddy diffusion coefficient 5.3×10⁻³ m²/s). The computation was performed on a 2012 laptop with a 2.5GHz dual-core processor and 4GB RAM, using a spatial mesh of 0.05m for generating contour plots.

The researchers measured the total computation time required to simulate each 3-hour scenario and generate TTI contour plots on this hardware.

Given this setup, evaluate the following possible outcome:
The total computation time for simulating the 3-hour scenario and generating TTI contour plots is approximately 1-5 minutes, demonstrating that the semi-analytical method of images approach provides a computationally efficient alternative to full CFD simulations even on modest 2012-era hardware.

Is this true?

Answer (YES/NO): NO